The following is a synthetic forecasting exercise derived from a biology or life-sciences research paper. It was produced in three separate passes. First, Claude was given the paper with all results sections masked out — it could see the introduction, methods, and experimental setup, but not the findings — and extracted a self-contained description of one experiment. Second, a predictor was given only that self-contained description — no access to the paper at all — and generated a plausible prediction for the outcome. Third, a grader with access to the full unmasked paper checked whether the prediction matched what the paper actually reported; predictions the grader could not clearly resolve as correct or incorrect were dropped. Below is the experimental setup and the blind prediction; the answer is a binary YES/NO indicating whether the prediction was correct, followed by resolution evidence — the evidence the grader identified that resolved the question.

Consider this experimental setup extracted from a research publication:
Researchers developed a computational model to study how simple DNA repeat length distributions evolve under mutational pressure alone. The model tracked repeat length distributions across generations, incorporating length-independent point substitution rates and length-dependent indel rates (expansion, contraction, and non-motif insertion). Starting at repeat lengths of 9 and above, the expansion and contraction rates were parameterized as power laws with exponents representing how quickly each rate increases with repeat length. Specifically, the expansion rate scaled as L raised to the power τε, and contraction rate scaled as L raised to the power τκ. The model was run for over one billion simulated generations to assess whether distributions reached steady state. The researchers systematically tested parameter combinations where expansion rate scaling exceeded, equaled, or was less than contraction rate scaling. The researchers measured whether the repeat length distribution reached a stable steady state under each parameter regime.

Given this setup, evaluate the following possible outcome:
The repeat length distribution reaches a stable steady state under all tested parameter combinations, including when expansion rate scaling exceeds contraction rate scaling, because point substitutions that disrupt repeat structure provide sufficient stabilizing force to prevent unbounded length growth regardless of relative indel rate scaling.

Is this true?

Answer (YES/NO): NO